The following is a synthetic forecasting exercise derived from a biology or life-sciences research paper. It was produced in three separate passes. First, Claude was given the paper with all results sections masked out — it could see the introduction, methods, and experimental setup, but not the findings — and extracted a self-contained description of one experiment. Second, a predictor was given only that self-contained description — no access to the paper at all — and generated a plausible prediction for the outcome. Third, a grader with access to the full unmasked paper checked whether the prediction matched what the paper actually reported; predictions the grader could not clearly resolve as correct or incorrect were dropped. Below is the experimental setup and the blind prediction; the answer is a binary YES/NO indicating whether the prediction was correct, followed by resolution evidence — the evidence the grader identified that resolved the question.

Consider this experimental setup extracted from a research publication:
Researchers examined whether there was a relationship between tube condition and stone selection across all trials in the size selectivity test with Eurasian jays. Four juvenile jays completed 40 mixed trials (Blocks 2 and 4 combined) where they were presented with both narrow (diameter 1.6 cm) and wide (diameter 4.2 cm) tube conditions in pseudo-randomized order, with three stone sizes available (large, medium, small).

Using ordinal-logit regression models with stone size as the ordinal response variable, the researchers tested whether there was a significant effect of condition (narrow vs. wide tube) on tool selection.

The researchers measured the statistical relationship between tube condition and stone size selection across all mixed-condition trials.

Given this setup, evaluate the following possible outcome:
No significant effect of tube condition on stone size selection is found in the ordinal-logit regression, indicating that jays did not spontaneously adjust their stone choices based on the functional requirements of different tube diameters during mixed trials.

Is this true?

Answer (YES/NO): YES